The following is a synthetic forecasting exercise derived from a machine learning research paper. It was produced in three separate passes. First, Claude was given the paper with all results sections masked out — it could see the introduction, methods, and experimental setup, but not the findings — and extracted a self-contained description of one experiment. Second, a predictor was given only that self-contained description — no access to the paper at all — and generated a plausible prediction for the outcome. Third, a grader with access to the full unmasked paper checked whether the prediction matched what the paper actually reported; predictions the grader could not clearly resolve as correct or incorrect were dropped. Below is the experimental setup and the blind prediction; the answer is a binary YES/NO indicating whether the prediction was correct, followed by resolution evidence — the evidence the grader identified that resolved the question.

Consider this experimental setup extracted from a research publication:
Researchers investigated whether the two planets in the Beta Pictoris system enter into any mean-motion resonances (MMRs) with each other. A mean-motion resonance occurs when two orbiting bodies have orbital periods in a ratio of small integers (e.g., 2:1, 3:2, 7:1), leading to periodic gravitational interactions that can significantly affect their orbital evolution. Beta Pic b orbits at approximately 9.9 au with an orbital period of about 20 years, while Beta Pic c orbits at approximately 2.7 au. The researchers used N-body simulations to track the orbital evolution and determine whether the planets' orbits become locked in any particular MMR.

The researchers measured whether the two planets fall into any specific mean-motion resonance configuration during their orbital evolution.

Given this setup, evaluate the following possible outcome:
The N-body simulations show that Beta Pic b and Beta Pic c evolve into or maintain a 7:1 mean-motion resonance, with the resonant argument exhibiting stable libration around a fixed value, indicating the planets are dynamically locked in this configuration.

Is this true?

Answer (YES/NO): NO